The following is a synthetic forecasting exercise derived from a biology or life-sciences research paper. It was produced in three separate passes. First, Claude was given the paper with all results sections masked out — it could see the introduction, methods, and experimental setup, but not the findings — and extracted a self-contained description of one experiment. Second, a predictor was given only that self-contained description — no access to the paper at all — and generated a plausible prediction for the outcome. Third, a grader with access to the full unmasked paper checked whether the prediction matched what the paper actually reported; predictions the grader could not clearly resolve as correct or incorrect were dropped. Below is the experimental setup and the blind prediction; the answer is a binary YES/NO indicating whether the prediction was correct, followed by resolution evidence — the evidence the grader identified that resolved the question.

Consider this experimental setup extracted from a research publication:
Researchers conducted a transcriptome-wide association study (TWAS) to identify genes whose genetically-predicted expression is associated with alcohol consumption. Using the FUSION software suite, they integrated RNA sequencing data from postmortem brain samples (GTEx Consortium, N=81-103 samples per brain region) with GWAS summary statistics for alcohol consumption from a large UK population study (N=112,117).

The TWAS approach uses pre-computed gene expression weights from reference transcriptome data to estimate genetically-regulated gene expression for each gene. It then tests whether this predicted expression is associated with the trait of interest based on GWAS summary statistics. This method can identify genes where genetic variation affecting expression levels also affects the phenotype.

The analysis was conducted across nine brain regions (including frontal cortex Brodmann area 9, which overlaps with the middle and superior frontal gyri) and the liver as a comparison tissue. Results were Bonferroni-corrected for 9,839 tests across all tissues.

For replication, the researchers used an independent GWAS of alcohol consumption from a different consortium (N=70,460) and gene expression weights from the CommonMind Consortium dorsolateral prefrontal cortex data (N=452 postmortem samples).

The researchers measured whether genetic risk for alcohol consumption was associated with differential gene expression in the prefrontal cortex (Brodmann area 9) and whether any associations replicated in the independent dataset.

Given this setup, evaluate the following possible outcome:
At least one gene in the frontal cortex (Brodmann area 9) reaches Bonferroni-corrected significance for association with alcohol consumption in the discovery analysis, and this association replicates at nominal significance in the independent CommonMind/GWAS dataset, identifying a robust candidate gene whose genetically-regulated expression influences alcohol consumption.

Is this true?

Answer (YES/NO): NO